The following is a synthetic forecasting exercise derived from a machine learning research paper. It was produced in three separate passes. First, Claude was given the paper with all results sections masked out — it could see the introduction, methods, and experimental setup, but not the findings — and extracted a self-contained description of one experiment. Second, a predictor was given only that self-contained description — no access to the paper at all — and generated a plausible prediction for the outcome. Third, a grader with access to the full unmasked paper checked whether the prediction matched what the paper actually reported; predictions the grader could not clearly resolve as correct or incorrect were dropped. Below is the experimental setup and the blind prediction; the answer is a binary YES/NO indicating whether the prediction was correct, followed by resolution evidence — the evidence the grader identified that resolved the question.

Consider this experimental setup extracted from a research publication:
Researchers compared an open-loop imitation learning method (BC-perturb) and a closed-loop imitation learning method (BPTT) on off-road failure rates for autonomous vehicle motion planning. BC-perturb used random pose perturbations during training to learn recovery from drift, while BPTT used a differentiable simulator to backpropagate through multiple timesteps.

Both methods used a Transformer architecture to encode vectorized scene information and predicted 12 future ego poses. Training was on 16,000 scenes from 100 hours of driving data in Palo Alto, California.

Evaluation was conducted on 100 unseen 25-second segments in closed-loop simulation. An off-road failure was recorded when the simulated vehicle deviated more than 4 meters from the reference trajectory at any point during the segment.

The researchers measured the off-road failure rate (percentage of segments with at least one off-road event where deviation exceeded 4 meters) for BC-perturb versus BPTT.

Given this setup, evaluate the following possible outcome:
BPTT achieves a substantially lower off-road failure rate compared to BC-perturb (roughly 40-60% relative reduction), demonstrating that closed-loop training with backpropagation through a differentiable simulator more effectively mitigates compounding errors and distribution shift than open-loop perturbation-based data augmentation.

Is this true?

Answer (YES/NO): NO